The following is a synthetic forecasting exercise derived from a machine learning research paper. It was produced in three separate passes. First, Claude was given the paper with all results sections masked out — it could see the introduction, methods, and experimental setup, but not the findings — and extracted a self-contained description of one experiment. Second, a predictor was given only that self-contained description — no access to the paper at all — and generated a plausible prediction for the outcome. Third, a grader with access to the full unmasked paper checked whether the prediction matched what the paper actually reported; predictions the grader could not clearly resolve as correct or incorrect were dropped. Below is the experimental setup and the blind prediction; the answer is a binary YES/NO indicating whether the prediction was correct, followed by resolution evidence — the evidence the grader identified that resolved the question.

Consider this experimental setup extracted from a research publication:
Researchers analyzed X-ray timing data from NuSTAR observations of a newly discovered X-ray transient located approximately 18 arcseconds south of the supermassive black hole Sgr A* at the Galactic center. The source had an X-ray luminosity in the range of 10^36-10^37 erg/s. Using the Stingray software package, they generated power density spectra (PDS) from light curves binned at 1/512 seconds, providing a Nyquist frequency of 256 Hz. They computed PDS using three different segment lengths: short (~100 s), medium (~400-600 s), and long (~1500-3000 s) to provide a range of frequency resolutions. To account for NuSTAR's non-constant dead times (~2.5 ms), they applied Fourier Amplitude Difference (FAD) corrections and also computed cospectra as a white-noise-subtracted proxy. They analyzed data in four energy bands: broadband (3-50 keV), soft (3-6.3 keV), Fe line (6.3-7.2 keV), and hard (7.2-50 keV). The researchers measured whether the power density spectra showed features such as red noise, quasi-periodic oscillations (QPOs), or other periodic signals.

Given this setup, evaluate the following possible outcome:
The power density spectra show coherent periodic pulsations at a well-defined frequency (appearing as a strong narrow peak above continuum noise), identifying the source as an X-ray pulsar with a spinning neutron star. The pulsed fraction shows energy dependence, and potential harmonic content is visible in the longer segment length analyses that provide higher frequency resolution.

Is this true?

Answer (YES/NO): NO